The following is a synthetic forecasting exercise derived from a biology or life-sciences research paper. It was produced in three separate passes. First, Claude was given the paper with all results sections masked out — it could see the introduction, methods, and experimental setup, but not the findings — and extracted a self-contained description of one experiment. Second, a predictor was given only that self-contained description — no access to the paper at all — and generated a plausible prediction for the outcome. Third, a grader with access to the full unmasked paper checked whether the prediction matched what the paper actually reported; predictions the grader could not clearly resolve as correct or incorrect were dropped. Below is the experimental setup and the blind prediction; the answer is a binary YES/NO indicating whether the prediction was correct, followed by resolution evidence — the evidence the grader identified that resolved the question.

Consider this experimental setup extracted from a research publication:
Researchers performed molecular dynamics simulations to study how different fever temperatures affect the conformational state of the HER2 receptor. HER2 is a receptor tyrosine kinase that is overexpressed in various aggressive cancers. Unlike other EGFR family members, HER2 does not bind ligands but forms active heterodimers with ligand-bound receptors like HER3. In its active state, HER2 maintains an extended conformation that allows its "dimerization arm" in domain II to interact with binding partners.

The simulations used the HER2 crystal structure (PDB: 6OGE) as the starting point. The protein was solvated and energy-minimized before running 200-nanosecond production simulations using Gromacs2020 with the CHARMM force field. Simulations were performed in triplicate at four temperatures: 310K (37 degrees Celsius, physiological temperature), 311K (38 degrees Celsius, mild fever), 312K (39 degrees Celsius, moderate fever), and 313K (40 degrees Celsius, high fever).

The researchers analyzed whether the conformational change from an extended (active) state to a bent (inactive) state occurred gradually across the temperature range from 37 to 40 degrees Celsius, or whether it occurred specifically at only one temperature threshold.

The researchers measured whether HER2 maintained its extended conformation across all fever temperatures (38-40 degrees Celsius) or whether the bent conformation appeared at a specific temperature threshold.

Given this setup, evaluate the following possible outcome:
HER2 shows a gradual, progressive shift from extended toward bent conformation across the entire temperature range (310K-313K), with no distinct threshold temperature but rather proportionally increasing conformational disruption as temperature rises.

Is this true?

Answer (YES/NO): NO